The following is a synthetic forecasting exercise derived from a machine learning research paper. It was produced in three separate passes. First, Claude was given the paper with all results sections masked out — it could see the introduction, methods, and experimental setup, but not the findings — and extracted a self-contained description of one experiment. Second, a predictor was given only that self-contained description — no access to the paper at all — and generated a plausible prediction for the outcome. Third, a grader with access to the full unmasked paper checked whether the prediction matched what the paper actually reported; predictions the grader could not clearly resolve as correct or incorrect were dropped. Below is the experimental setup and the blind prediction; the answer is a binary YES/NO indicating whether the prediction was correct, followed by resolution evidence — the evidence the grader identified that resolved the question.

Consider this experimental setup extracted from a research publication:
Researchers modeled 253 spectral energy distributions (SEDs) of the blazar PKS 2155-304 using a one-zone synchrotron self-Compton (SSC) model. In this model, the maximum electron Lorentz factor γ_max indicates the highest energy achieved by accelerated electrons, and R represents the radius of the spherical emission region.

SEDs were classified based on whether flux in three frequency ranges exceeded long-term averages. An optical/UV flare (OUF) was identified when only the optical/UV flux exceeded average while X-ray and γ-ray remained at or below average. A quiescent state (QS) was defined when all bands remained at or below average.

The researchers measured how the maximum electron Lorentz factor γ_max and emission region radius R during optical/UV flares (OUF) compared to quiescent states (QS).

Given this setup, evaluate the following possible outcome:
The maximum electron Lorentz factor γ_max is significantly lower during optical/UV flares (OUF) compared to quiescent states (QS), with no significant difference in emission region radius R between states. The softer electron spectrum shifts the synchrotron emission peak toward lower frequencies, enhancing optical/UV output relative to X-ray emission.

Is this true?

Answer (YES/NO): YES